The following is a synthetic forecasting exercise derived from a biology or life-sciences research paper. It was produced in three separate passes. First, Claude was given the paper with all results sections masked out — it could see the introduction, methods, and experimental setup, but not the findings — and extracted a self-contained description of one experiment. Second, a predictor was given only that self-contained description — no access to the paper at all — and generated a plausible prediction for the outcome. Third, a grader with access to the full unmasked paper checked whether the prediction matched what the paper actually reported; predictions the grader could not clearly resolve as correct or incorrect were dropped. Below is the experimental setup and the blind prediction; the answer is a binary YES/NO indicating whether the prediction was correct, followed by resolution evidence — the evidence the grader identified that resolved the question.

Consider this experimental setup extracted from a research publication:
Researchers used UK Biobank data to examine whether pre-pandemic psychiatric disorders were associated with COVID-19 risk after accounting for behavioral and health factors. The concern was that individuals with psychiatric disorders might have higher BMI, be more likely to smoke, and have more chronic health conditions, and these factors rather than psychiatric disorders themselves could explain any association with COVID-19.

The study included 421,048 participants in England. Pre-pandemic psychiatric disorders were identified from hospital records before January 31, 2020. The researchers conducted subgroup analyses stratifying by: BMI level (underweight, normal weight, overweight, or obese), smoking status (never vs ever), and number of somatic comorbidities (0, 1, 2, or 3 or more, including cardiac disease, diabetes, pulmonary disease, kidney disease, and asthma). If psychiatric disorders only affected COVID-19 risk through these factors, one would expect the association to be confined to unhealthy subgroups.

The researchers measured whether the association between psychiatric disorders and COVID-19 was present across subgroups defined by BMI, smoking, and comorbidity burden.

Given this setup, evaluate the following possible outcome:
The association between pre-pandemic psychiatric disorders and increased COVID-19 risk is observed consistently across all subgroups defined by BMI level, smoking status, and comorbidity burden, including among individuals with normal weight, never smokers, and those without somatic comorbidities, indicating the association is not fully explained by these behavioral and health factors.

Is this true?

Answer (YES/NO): YES